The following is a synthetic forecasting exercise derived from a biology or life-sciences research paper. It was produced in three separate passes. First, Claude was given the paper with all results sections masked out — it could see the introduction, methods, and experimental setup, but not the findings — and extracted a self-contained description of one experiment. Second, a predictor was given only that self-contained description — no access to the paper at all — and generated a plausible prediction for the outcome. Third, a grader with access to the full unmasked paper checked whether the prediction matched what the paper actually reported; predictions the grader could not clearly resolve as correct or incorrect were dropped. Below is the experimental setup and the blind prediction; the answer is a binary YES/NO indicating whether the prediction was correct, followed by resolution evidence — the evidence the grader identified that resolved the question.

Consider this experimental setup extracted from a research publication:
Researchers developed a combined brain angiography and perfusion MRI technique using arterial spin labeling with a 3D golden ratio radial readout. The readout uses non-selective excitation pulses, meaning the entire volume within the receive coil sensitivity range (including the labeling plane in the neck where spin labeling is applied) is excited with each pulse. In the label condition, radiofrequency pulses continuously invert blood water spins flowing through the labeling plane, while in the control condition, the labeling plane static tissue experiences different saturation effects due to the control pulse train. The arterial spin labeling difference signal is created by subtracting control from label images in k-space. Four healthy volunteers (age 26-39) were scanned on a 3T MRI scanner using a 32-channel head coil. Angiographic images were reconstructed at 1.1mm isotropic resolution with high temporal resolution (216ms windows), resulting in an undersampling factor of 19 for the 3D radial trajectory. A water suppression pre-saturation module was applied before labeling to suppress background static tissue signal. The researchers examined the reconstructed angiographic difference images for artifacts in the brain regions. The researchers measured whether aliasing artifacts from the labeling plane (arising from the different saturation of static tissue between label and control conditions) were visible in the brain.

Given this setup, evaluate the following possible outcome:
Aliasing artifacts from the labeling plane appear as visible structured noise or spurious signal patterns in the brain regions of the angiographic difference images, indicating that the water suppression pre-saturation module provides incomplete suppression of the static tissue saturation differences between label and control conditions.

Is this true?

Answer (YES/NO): YES